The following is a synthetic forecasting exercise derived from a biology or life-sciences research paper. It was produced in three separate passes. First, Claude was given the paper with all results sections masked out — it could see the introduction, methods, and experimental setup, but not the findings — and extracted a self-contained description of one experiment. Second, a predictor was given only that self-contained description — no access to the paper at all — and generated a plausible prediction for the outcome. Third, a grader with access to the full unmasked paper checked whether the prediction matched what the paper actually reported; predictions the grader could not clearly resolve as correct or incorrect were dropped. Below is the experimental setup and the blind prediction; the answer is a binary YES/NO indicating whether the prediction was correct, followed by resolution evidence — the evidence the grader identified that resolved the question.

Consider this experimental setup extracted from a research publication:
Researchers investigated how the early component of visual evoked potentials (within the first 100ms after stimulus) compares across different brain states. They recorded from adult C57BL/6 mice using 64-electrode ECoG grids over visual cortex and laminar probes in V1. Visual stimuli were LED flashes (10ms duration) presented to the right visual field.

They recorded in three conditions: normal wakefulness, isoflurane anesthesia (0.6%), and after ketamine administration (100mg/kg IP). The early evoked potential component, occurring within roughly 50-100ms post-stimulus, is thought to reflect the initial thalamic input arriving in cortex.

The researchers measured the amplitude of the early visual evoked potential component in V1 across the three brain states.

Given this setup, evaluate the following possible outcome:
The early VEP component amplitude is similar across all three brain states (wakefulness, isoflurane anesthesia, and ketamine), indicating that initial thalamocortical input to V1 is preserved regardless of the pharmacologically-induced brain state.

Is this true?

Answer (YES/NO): YES